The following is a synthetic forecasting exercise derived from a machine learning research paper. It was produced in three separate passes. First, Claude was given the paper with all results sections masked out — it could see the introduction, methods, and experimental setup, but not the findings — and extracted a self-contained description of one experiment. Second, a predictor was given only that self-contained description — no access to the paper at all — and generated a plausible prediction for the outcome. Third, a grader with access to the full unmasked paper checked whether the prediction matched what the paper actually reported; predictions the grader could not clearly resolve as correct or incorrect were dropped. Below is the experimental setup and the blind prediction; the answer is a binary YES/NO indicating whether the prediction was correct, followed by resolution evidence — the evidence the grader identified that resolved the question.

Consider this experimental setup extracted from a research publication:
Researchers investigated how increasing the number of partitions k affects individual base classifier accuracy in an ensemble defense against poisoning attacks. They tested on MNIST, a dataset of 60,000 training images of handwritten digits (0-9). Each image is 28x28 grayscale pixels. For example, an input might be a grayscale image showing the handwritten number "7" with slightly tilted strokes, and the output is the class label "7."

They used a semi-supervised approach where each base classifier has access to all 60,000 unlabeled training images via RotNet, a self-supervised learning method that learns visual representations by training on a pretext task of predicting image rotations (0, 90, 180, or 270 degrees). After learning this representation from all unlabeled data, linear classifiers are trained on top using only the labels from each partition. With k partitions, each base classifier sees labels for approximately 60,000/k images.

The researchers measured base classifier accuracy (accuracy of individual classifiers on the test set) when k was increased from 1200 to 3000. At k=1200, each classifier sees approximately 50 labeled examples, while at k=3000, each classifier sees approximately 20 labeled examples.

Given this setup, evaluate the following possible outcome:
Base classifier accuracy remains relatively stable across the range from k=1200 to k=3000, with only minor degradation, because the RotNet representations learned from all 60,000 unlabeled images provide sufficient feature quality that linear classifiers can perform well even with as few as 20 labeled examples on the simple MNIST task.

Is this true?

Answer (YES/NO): NO